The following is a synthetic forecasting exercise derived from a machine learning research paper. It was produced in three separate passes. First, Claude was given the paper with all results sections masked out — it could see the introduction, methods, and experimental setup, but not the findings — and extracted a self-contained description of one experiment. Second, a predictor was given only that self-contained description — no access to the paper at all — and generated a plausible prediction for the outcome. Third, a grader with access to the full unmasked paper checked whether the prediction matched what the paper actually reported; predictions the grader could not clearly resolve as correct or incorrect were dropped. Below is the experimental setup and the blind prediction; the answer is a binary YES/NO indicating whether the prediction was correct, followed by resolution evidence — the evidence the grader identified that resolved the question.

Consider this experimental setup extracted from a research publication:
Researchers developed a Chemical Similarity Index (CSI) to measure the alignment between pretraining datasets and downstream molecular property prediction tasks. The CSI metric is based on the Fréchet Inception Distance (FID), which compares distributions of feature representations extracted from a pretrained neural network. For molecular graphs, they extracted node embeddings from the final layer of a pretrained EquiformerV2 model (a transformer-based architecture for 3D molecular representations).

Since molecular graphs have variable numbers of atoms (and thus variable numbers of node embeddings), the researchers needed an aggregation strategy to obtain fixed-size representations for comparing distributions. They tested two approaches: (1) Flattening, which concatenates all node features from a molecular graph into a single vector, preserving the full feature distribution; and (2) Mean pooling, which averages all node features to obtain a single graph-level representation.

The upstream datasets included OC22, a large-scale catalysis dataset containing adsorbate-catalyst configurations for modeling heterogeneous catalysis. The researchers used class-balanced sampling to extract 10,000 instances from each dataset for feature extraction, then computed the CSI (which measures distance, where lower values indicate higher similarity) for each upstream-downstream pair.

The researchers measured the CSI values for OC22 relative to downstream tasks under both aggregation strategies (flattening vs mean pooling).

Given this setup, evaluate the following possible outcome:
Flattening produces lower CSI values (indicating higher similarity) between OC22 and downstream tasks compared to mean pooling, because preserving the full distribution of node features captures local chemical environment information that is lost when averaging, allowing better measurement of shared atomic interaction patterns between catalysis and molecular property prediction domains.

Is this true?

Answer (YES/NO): NO